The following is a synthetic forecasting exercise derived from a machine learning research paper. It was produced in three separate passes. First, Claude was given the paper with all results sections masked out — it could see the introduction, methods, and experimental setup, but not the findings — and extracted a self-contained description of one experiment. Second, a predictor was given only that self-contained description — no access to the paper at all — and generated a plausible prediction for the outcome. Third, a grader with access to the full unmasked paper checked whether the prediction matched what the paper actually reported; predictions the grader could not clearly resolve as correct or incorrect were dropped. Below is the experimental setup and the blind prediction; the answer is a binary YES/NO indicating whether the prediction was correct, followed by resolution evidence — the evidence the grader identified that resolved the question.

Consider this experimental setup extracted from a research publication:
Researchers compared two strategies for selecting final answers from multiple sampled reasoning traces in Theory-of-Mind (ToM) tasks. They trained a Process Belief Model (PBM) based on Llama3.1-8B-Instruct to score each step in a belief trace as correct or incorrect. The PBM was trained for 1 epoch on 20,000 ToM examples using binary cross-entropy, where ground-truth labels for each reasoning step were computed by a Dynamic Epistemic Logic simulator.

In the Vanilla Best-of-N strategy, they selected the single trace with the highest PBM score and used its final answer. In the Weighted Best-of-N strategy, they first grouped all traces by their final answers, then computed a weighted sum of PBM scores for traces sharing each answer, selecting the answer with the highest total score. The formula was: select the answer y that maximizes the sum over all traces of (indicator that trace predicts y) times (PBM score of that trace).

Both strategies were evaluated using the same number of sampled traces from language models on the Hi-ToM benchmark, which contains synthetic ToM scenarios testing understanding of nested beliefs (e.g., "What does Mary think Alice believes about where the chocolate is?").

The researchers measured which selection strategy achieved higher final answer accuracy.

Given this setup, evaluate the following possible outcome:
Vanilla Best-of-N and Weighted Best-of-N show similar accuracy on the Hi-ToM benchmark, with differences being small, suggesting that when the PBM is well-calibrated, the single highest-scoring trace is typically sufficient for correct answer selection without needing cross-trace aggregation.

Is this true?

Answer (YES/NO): NO